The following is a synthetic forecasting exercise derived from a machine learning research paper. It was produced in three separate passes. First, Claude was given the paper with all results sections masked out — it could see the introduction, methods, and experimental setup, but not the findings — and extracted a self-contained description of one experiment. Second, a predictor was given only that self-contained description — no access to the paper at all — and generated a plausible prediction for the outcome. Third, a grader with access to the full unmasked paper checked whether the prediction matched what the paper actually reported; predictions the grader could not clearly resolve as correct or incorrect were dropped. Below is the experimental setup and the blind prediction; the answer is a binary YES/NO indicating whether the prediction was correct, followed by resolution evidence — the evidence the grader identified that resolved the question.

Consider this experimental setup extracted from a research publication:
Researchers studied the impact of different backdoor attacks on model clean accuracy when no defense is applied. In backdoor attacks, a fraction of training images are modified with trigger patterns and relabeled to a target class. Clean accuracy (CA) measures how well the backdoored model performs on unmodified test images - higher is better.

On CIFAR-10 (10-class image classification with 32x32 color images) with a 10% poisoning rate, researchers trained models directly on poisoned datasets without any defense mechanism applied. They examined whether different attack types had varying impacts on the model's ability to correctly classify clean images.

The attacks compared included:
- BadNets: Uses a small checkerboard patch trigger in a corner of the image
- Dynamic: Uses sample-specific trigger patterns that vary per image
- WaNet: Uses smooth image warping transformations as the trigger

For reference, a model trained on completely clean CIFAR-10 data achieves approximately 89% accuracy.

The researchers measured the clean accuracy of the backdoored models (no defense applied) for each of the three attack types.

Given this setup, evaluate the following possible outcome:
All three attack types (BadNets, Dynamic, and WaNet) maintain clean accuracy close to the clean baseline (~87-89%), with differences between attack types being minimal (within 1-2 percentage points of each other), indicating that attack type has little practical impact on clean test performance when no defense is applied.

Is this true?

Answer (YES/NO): NO